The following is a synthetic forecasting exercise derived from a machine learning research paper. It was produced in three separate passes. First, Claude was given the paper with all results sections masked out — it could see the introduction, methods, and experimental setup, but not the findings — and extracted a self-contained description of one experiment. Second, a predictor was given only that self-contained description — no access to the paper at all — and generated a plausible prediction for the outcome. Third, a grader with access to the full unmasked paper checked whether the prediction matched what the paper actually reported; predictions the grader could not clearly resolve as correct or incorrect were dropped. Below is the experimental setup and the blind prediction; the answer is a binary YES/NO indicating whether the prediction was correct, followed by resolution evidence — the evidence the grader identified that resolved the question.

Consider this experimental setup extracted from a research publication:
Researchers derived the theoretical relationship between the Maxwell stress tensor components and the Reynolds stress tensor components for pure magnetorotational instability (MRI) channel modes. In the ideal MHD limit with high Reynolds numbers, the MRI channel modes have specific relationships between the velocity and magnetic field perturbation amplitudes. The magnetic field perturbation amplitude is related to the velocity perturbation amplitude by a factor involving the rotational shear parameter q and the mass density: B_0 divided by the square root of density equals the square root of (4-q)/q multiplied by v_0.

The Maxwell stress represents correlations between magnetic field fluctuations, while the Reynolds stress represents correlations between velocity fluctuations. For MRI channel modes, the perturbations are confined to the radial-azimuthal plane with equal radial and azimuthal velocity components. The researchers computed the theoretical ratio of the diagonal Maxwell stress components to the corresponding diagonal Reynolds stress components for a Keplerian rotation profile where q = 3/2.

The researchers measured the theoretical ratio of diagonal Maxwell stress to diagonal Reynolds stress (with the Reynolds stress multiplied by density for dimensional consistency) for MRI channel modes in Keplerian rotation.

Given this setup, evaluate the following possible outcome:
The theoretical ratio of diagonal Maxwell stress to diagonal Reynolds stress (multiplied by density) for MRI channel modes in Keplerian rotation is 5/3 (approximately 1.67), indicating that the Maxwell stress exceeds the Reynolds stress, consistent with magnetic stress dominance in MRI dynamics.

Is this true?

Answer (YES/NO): YES